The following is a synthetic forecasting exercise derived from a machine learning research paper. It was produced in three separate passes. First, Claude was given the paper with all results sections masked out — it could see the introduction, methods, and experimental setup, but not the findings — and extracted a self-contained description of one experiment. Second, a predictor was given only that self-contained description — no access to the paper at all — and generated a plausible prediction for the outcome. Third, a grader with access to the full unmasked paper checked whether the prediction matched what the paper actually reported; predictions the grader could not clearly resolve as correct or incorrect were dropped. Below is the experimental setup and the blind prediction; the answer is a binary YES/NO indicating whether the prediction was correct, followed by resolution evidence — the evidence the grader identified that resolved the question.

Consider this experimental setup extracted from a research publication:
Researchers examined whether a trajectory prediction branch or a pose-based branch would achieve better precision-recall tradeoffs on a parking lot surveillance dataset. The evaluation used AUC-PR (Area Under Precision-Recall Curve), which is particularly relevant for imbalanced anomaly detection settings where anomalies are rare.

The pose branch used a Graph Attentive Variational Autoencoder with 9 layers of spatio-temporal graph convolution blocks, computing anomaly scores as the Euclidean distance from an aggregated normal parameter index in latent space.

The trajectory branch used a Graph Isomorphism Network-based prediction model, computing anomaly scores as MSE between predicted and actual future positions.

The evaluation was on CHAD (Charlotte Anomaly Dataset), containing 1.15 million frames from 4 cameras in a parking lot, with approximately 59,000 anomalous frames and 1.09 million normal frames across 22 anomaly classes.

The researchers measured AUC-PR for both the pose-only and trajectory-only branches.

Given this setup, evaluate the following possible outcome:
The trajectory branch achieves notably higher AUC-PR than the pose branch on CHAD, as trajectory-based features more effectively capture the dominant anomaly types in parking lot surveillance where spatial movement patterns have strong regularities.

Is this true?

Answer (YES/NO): YES